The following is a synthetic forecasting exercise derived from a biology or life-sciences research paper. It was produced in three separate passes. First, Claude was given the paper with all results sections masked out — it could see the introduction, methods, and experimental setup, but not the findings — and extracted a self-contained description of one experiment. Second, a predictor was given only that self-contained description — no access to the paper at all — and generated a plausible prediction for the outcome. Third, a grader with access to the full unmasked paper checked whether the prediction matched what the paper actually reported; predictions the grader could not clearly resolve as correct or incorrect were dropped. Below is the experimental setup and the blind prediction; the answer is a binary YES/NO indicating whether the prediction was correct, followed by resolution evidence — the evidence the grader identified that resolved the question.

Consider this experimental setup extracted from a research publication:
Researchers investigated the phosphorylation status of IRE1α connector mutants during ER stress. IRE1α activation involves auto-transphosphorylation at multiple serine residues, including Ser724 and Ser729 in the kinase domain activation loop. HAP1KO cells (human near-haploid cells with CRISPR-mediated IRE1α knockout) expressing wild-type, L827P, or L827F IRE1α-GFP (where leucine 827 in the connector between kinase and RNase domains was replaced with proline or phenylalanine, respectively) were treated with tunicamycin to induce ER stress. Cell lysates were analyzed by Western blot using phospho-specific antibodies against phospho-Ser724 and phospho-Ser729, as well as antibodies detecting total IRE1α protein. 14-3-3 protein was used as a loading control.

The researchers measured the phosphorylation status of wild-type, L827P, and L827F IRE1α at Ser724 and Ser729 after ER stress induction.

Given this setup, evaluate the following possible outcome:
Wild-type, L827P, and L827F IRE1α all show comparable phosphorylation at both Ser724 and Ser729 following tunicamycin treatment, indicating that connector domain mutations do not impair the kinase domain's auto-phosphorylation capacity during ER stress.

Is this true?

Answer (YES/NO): NO